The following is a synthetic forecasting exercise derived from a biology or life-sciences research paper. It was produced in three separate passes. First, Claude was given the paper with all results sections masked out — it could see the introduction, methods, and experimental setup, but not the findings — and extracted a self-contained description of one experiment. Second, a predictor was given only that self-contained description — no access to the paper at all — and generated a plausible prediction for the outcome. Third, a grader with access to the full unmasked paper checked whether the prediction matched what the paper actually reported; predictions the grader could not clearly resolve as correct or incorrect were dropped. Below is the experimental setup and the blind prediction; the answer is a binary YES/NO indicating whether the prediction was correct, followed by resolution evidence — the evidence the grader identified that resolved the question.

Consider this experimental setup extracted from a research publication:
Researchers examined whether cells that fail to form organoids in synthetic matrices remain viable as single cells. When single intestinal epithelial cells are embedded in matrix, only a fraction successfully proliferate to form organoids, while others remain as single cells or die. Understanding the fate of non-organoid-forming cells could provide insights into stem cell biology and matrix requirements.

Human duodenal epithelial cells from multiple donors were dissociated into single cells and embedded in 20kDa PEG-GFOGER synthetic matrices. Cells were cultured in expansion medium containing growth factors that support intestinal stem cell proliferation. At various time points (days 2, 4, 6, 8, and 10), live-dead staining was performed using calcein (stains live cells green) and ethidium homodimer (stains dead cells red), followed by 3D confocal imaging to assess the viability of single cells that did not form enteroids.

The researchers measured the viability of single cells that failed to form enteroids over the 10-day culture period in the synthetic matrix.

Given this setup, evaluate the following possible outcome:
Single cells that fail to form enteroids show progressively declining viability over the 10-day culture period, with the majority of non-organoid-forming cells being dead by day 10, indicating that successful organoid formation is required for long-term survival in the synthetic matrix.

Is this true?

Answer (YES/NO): NO